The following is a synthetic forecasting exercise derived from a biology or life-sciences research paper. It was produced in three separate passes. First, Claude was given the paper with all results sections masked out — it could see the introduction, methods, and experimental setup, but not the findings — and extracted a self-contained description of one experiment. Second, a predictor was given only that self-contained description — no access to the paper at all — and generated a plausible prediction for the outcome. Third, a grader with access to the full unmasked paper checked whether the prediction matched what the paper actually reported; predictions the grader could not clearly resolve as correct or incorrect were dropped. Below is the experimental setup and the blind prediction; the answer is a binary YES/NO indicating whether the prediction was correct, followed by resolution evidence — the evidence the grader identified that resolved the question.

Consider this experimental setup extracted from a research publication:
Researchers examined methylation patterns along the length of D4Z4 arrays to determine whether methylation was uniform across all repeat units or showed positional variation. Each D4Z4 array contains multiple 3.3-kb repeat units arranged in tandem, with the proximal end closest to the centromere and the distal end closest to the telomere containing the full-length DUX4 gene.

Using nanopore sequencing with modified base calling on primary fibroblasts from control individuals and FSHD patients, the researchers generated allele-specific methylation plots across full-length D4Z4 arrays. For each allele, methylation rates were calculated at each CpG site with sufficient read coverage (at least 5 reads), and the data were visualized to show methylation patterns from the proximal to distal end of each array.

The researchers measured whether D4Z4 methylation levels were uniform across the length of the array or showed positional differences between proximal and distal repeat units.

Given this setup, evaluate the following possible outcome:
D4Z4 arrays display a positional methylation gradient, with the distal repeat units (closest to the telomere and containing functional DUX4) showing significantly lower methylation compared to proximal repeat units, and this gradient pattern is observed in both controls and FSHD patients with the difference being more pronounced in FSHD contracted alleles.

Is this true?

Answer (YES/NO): NO